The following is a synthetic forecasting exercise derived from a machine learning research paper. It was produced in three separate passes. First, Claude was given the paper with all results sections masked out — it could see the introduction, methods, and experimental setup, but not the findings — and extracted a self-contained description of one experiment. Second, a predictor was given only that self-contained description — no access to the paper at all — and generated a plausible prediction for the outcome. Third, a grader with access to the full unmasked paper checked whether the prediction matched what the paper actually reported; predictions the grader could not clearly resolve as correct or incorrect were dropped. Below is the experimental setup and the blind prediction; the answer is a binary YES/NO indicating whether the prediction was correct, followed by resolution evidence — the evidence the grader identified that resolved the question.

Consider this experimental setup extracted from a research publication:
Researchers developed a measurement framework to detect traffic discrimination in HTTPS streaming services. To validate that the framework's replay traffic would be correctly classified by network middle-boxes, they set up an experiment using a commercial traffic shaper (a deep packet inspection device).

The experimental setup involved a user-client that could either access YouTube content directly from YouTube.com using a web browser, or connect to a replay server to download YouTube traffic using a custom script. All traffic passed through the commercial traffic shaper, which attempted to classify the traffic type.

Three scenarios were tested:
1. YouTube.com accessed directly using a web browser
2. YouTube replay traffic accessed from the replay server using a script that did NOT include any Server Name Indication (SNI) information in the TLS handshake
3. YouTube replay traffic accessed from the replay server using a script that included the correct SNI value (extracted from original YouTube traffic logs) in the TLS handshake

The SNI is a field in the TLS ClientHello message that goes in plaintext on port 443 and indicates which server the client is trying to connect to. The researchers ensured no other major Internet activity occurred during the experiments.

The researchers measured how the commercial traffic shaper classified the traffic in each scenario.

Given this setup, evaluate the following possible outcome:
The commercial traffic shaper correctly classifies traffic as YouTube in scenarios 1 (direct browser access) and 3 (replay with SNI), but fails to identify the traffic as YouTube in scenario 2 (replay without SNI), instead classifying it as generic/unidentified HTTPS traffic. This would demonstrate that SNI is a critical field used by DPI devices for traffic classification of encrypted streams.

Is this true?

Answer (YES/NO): YES